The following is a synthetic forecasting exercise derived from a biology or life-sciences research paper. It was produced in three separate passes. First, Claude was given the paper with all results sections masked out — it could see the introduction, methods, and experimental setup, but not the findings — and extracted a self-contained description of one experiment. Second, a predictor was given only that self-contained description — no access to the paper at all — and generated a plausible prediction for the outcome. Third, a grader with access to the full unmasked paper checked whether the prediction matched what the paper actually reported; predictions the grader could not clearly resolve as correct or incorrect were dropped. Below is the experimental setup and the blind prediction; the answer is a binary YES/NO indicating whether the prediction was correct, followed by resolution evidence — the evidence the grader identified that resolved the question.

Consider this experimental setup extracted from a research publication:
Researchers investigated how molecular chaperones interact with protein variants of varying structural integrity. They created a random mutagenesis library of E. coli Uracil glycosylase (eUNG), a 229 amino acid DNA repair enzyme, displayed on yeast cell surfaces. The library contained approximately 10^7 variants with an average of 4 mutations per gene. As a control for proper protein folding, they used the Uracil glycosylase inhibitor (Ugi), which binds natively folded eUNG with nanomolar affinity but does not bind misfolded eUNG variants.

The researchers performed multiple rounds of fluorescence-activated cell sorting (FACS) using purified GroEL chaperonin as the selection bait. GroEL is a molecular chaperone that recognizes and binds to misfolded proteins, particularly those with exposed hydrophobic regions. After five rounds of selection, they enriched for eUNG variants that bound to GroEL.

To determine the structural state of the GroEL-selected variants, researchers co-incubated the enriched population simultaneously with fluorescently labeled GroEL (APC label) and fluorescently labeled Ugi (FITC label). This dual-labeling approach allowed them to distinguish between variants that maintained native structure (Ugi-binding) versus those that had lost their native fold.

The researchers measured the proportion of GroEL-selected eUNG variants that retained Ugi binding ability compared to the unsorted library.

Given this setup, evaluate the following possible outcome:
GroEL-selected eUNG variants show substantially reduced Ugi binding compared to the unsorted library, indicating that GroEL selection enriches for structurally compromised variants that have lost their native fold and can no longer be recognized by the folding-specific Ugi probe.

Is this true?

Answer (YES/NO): YES